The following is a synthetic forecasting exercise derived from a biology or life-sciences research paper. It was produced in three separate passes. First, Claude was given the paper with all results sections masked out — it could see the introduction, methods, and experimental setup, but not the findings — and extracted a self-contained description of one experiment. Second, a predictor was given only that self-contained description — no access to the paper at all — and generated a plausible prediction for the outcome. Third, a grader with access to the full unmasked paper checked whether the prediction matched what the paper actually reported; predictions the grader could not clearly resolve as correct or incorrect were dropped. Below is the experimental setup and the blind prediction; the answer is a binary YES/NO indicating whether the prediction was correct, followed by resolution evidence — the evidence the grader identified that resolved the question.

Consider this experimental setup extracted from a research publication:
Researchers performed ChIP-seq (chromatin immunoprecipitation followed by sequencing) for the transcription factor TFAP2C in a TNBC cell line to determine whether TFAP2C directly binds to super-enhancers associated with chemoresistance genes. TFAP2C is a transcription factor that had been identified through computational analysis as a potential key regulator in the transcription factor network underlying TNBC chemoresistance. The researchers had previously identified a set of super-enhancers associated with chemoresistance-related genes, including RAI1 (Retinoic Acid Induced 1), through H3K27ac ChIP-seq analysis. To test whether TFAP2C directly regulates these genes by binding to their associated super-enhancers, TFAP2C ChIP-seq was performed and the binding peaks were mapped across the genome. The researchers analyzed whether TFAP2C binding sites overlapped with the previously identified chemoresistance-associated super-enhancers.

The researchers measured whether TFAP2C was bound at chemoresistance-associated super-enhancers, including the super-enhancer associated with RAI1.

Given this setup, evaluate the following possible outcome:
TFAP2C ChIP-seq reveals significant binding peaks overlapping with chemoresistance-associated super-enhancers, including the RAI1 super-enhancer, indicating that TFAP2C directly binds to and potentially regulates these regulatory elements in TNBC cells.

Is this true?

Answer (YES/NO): YES